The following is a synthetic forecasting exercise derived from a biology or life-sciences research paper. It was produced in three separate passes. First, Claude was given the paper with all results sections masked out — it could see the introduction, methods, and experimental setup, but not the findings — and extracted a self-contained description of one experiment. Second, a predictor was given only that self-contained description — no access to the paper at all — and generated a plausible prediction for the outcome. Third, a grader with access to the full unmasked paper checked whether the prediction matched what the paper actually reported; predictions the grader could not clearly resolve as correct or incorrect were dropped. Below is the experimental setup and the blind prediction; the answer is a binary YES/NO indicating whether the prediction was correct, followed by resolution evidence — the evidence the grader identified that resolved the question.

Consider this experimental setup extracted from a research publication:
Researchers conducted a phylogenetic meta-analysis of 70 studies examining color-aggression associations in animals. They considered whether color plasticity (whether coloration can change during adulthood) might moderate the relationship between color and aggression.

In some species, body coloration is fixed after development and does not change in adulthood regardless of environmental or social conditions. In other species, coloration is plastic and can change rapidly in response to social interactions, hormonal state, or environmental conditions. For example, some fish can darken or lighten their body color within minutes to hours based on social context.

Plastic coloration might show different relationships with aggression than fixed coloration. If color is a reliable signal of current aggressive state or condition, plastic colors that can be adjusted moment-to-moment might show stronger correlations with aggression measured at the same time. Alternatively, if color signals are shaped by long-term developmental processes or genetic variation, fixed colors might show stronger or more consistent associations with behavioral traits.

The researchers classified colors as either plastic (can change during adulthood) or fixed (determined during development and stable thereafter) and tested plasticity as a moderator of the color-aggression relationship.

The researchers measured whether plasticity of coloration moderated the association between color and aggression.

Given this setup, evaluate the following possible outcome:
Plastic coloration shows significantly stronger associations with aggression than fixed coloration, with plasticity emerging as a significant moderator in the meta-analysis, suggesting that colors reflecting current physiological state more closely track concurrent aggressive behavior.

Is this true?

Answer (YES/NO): NO